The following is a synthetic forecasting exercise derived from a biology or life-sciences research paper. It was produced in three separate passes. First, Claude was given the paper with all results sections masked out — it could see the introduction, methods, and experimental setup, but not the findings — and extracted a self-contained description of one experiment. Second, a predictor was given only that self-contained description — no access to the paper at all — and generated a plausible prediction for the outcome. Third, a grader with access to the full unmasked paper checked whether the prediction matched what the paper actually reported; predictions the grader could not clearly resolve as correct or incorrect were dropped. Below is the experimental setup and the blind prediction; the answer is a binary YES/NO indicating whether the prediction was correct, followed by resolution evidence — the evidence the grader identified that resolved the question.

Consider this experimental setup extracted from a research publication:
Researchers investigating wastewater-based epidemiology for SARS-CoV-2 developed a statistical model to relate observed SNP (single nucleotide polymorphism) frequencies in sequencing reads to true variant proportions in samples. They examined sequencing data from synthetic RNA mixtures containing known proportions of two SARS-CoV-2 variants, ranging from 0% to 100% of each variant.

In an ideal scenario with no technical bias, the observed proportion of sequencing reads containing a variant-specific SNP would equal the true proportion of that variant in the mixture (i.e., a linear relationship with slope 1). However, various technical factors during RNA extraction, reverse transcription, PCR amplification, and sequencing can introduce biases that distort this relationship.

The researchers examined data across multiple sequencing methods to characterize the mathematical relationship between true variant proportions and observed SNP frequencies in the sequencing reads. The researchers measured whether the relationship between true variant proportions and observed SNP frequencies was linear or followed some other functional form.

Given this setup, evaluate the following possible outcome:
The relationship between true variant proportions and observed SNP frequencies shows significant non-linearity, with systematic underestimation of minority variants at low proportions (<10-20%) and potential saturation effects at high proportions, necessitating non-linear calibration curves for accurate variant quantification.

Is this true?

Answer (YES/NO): NO